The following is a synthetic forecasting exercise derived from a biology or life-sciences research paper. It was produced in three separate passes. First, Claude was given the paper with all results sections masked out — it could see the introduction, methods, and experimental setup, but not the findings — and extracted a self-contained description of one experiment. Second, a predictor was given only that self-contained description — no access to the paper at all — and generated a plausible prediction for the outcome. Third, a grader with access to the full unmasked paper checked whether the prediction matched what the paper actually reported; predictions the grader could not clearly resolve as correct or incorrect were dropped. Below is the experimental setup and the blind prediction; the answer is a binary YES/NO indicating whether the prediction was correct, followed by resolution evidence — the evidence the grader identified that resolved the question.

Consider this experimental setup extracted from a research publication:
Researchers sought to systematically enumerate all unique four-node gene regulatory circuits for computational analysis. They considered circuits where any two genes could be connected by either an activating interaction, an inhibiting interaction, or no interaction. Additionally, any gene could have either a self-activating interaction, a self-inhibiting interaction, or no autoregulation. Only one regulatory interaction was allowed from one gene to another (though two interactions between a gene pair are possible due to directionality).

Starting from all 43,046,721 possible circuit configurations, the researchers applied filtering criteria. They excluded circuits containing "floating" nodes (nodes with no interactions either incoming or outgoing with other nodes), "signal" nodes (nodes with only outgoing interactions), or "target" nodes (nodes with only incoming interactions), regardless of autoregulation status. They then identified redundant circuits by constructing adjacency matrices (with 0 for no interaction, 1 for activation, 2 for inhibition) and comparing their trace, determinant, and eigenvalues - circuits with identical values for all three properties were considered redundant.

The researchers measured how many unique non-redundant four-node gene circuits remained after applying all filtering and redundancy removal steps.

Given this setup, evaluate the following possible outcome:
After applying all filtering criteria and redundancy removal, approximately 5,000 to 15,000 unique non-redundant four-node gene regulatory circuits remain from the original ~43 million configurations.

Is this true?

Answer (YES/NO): NO